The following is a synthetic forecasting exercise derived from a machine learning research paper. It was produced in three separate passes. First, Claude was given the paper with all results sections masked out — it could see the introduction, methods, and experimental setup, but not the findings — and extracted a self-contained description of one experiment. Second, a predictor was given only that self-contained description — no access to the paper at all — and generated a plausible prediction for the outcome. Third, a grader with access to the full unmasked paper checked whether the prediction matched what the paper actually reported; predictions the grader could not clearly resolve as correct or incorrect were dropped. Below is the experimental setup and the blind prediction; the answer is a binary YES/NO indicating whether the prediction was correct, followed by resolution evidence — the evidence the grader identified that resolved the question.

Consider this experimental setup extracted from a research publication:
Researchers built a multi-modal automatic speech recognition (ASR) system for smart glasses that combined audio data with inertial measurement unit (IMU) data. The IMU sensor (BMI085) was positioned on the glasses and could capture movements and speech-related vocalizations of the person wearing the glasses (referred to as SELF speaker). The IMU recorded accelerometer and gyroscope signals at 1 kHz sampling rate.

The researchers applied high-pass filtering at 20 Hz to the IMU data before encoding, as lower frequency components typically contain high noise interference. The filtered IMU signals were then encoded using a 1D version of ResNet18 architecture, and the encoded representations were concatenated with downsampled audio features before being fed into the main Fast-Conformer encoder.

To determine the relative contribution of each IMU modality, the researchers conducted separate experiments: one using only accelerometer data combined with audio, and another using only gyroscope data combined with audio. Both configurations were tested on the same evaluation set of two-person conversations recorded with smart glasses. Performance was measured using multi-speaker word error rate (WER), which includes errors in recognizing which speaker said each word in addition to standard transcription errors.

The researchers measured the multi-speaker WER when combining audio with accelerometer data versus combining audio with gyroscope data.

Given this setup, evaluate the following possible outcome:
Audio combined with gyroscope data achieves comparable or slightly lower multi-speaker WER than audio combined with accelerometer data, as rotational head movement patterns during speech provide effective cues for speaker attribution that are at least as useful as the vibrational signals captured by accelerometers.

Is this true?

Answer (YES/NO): NO